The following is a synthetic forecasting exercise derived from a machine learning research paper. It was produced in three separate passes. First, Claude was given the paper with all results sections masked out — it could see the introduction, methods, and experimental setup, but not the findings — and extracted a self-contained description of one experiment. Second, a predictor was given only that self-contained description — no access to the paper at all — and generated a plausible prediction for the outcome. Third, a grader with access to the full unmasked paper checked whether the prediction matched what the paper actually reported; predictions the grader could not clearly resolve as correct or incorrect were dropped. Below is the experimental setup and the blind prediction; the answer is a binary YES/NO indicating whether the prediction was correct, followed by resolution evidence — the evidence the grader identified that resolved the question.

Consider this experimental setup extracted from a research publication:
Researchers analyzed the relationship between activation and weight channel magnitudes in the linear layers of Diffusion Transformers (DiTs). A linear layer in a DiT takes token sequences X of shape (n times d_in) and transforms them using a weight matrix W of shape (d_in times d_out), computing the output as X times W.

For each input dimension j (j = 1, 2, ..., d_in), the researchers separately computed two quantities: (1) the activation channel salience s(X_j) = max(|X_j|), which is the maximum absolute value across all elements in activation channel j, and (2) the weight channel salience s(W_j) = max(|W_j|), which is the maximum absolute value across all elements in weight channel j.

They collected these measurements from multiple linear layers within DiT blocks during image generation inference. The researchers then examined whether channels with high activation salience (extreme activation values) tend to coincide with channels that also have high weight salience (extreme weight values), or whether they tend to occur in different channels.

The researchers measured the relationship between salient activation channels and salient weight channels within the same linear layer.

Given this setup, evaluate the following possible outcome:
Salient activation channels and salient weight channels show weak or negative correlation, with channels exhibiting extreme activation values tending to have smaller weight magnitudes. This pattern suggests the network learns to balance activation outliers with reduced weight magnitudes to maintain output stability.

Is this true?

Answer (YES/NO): YES